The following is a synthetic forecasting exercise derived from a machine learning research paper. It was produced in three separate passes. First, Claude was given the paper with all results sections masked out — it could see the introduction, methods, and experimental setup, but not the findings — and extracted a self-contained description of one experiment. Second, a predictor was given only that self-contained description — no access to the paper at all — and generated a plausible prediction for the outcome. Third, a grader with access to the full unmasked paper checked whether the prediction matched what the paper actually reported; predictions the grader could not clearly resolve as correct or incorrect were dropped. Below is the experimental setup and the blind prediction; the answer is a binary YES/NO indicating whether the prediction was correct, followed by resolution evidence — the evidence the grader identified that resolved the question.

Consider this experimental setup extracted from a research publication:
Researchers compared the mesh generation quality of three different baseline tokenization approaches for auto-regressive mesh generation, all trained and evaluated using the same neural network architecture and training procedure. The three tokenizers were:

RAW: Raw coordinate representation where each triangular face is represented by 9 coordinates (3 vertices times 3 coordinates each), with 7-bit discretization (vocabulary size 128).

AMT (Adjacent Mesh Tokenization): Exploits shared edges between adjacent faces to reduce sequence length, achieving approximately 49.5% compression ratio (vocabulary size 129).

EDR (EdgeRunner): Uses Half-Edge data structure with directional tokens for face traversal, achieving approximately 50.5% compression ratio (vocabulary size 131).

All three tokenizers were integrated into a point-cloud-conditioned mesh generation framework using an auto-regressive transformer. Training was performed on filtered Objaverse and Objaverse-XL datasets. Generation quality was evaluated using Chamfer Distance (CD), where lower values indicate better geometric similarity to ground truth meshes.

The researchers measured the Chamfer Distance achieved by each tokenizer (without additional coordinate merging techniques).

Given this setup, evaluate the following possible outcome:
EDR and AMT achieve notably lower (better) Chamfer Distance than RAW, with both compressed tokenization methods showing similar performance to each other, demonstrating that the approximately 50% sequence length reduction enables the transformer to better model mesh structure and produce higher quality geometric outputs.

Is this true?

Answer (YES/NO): NO